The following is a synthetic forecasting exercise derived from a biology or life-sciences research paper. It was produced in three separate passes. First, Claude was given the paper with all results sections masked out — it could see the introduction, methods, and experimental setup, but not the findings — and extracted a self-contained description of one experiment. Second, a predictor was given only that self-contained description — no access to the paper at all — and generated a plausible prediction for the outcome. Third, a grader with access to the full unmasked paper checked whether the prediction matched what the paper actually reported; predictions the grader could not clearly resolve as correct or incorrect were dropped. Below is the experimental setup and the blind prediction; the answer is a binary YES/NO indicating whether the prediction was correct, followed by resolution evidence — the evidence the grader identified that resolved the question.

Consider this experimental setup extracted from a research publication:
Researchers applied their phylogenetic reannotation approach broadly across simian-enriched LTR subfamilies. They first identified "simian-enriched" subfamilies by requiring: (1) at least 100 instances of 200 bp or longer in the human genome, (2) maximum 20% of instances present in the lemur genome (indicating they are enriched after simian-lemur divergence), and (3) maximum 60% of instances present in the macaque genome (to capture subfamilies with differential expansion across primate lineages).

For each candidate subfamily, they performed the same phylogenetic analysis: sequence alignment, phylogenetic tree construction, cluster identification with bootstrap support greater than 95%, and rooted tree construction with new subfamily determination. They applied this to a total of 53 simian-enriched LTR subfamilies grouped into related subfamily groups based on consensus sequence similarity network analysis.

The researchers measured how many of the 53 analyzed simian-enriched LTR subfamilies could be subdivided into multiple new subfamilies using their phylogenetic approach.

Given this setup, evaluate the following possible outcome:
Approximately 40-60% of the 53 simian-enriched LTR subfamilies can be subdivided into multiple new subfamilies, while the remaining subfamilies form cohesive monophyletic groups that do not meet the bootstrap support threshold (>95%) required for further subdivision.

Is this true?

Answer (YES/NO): YES